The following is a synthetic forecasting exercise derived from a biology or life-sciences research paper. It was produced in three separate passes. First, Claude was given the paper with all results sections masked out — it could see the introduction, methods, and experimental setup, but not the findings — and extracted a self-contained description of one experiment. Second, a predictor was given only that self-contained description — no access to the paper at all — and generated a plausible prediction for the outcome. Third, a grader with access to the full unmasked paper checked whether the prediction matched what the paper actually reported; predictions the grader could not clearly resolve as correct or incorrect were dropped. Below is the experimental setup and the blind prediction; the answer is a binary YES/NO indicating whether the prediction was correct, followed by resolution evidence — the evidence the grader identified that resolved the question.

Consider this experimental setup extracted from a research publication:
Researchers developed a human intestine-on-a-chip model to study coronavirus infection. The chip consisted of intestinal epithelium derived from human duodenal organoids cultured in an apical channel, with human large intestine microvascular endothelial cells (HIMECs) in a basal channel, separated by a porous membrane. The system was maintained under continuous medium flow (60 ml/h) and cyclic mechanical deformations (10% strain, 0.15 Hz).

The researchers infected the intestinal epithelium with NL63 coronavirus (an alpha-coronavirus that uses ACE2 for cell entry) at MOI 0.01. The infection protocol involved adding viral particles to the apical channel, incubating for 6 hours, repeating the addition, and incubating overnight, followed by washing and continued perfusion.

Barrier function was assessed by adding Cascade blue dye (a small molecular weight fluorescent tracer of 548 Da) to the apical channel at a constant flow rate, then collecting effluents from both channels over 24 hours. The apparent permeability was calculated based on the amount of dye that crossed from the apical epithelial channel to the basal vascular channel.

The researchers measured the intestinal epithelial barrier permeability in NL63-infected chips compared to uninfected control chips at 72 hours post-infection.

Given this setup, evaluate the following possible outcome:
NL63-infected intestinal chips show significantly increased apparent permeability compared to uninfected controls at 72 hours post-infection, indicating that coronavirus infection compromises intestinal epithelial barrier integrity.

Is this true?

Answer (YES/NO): NO